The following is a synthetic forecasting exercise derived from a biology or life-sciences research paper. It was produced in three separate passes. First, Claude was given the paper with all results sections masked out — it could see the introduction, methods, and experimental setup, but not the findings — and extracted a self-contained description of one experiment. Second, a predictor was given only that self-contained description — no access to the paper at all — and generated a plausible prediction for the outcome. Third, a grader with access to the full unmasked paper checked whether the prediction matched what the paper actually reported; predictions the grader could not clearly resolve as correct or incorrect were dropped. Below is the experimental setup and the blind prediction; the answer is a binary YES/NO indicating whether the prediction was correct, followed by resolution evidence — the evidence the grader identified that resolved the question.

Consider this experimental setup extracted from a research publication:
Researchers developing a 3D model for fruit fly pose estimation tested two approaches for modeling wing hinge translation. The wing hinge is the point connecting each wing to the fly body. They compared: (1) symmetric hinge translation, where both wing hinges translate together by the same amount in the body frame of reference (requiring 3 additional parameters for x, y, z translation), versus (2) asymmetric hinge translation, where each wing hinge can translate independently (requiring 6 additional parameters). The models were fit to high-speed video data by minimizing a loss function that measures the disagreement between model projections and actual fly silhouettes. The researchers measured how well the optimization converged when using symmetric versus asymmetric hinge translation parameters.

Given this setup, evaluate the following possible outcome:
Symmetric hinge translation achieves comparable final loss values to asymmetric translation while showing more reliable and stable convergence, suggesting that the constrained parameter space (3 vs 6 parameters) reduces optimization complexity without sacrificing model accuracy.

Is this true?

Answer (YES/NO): NO